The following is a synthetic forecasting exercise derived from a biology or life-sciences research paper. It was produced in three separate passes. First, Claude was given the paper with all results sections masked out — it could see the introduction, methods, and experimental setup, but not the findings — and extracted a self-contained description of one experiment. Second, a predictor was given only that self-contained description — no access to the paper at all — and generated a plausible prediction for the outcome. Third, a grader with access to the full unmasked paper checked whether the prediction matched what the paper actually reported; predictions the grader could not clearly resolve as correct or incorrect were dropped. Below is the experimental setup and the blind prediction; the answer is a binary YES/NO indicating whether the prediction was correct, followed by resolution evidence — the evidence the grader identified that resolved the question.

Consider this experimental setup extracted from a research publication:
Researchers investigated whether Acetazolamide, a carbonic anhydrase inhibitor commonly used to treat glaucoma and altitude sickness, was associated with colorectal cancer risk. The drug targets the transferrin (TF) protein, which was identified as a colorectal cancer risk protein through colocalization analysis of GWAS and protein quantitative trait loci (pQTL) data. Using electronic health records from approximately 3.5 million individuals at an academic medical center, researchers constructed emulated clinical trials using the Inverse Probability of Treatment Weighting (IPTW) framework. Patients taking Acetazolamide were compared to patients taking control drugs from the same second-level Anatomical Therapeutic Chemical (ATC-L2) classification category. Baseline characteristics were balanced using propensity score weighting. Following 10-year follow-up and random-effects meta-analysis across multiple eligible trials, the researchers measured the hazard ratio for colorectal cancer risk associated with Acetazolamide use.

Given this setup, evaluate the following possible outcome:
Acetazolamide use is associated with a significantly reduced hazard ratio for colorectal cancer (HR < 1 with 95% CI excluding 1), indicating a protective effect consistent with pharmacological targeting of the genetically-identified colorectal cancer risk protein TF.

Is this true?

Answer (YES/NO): YES